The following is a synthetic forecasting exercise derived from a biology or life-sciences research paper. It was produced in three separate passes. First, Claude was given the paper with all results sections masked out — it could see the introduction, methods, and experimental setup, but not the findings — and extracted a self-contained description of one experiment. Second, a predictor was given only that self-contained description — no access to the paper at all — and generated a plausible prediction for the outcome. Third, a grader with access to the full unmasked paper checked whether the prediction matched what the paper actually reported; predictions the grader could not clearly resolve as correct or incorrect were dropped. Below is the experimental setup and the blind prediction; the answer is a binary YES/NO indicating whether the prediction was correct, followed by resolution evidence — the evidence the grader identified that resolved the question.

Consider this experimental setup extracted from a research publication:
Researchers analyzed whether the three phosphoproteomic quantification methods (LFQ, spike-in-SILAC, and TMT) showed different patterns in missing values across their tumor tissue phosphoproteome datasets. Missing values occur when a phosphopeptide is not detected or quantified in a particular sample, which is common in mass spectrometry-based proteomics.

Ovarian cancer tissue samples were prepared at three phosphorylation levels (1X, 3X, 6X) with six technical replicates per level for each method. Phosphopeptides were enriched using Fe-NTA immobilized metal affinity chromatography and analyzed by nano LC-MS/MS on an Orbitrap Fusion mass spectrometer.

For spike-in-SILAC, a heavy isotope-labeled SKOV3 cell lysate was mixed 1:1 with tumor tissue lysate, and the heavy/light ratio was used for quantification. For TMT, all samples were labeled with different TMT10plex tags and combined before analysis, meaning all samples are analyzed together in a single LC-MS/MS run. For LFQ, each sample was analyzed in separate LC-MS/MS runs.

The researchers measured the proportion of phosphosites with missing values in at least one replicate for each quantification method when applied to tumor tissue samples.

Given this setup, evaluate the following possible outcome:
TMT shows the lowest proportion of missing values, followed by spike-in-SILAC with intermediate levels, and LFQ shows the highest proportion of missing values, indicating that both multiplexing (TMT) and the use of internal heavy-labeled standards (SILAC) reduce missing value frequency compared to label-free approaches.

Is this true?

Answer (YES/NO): NO